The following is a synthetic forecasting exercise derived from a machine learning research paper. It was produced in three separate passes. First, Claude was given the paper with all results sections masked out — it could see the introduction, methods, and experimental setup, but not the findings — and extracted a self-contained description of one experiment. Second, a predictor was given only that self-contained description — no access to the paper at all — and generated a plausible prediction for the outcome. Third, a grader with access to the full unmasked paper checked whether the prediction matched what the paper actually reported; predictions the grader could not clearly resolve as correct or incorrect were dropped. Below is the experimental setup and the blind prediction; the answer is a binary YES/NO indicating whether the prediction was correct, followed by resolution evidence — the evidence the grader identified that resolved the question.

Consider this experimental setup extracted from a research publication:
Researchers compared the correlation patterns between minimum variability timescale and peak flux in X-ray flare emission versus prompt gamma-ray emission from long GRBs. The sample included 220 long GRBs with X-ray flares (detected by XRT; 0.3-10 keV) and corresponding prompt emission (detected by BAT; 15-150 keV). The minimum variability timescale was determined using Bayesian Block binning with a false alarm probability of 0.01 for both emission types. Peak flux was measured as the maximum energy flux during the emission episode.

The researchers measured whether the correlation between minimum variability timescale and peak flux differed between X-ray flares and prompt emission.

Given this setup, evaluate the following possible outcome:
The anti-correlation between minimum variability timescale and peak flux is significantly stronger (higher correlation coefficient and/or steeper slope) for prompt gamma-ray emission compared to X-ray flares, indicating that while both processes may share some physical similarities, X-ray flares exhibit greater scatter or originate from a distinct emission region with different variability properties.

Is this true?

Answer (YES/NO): NO